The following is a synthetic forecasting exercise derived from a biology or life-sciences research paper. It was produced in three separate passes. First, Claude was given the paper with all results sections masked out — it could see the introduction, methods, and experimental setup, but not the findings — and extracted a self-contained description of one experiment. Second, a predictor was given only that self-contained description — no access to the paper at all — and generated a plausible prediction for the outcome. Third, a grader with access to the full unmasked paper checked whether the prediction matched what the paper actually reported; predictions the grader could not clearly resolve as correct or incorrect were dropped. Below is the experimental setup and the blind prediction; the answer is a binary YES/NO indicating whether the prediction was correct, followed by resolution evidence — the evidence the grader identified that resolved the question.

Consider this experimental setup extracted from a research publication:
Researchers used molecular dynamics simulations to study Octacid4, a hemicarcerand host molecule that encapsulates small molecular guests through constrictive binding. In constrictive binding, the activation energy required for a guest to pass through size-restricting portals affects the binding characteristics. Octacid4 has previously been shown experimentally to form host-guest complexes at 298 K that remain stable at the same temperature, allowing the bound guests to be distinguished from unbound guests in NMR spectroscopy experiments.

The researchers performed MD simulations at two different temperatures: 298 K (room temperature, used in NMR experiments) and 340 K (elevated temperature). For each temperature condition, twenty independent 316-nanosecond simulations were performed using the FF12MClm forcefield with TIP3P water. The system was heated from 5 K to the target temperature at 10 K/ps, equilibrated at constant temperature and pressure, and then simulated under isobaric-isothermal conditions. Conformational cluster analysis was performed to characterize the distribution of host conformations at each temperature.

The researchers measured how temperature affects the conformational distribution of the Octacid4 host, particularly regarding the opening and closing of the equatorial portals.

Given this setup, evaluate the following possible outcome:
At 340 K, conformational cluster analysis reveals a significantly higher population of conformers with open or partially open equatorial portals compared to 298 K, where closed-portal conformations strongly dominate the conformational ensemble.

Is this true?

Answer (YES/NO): NO